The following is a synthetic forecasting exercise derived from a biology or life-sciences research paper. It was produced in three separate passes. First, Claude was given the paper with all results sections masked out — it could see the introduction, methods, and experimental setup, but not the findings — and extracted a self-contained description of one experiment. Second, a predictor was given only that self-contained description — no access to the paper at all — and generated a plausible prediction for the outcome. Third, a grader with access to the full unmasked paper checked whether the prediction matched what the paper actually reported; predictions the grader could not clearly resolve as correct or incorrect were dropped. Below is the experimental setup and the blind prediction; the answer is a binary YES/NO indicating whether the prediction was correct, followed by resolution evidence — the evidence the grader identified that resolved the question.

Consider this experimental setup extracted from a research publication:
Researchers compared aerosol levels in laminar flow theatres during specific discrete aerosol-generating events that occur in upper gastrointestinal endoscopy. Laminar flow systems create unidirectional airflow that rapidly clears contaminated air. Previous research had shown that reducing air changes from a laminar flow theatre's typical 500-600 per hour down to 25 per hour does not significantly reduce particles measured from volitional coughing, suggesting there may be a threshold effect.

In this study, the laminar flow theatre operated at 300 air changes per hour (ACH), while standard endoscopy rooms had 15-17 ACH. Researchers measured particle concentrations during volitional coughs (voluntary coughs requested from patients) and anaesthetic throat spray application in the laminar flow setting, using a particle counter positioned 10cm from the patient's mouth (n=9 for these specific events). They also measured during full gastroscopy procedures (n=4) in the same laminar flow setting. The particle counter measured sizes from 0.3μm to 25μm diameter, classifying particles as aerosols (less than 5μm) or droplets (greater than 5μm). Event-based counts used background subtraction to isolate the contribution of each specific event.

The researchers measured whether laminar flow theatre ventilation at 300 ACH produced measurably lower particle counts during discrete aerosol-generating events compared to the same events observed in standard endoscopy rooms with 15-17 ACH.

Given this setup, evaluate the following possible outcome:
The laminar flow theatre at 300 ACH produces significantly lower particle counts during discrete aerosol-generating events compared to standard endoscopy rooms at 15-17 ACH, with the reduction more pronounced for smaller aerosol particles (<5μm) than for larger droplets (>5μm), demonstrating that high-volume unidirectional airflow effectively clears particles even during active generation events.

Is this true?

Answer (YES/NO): NO